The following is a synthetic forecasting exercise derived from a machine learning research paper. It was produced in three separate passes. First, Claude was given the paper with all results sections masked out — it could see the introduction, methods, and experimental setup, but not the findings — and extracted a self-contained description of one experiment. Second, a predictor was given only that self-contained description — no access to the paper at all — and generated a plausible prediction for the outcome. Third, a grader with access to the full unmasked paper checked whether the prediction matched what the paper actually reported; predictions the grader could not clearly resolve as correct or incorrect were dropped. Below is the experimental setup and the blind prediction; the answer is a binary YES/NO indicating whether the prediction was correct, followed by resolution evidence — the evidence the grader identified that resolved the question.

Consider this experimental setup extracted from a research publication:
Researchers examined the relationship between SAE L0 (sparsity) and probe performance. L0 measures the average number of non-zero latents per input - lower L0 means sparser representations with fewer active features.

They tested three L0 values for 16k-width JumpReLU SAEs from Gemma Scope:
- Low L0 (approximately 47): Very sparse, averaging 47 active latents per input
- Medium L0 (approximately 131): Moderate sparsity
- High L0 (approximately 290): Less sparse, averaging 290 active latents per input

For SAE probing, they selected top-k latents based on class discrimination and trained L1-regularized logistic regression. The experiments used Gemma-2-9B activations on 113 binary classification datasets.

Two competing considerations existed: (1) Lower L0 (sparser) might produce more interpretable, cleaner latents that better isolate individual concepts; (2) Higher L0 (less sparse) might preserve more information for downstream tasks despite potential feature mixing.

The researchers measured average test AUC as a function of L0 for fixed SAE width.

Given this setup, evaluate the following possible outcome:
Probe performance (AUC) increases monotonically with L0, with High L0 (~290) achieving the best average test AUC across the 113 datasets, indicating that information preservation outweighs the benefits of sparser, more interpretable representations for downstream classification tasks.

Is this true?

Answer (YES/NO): YES